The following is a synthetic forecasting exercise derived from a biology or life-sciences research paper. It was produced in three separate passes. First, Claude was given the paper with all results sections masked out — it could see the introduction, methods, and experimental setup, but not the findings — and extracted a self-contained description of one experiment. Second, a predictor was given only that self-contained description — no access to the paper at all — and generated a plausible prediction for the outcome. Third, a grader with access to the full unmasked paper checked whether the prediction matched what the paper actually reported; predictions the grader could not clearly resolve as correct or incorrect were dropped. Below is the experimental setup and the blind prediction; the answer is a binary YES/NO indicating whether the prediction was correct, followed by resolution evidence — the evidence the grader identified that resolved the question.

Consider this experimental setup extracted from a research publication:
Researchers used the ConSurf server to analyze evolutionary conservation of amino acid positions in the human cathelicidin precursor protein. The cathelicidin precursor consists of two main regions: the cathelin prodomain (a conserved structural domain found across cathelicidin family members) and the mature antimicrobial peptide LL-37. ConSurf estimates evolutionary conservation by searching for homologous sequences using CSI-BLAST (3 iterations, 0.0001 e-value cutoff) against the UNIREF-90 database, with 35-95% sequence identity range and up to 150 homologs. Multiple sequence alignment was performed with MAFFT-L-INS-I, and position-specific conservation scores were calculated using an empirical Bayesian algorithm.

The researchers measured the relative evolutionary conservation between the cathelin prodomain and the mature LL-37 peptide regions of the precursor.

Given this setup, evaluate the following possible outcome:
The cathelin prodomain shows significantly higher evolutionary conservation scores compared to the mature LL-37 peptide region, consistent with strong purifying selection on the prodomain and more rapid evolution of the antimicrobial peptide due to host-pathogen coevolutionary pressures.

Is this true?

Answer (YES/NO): YES